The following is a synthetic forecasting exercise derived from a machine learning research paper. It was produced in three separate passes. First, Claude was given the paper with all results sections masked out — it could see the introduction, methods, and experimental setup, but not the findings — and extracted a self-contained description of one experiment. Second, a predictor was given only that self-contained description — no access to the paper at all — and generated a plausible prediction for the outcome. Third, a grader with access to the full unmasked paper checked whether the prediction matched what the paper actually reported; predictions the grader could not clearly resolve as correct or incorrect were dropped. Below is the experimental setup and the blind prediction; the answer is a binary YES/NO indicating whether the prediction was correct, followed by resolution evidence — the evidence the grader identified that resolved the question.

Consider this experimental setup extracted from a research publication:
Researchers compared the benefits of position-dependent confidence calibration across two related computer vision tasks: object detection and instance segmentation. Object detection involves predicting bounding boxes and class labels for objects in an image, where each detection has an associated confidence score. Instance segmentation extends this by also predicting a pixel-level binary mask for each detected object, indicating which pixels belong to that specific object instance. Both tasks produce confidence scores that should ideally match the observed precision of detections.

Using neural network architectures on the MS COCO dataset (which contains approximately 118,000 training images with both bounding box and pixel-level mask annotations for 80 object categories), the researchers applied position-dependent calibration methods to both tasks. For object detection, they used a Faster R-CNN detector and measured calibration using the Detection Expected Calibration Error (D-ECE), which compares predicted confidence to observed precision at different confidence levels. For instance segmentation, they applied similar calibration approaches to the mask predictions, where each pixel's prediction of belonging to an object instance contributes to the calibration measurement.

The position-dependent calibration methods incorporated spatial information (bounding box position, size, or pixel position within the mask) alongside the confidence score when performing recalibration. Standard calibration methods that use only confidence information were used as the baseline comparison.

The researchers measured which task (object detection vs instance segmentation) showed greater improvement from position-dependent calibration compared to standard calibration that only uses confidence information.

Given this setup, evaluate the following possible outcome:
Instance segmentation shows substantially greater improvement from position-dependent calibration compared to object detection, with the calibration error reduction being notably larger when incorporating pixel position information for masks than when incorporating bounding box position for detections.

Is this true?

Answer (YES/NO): YES